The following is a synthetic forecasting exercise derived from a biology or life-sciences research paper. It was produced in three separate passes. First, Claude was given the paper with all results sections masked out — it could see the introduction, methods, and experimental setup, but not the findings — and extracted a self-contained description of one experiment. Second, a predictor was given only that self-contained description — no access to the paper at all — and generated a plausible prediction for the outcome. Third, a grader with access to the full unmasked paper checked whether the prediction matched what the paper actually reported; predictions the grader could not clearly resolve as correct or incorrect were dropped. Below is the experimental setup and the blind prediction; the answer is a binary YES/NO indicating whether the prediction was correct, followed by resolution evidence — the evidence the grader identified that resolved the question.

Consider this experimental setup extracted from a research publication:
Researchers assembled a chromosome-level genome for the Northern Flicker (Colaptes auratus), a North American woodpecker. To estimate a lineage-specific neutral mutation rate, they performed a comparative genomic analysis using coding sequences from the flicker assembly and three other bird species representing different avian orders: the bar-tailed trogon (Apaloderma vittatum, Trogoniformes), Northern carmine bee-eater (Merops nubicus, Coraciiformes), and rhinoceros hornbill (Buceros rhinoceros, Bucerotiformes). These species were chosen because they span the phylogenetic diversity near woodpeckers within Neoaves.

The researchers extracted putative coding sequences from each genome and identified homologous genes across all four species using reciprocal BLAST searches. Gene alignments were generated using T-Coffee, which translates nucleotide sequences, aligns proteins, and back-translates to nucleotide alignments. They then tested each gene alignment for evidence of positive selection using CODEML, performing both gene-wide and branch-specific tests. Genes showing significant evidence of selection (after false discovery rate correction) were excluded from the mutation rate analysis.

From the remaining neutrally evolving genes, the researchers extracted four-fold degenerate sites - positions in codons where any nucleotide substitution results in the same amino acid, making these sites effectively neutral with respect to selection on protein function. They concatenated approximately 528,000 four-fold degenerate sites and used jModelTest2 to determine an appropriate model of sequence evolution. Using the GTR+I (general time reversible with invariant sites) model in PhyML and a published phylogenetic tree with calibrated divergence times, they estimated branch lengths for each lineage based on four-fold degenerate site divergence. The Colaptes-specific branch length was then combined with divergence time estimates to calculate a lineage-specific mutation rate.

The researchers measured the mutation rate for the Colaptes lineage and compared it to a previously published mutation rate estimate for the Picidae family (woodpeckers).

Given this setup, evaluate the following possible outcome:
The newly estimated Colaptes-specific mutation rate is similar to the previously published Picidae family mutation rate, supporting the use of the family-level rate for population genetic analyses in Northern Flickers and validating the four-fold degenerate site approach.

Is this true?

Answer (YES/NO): NO